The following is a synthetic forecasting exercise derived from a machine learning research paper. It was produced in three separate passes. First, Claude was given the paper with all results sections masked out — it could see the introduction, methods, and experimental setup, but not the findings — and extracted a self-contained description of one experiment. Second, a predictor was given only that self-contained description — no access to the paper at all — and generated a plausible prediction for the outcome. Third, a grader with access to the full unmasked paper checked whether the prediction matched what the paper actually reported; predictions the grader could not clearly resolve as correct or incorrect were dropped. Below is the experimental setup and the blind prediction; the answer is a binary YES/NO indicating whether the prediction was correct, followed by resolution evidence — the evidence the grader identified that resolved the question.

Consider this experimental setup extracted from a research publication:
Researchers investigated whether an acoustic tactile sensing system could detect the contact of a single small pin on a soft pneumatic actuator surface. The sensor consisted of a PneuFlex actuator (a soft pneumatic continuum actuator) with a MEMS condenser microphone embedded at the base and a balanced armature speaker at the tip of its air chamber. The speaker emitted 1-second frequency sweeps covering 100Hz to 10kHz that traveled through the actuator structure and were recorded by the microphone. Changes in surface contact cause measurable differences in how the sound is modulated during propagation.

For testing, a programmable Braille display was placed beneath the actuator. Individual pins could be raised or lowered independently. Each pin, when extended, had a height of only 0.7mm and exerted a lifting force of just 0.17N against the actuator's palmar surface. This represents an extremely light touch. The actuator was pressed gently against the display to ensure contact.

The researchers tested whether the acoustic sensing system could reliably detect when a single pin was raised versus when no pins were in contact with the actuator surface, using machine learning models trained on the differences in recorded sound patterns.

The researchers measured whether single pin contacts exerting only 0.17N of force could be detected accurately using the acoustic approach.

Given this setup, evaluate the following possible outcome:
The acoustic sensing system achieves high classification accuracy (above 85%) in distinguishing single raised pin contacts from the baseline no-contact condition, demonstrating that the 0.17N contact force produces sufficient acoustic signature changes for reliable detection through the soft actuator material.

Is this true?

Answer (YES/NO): NO